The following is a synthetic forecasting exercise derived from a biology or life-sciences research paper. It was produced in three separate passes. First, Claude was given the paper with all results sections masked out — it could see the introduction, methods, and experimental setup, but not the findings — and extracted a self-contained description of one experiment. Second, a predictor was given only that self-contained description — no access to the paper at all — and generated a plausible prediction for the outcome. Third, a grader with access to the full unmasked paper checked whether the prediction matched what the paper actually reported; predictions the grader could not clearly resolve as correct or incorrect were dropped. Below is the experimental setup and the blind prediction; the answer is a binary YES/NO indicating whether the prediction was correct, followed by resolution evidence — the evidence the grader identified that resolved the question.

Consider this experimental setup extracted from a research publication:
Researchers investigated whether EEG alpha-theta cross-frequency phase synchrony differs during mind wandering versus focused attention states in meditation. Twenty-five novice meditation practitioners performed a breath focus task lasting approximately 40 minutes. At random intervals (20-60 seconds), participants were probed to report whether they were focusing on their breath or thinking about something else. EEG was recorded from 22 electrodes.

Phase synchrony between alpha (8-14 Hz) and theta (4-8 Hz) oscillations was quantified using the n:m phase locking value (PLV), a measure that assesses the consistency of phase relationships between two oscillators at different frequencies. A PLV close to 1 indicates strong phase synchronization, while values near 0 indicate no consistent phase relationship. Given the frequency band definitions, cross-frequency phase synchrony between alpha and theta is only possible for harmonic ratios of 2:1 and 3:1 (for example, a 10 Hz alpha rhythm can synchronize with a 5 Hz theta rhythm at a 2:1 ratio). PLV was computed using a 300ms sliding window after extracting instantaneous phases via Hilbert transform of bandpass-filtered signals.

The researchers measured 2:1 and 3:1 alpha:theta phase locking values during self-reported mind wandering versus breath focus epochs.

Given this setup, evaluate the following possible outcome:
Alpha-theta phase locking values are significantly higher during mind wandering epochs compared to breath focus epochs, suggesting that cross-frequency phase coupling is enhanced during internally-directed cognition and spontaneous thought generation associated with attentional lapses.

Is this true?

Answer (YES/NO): YES